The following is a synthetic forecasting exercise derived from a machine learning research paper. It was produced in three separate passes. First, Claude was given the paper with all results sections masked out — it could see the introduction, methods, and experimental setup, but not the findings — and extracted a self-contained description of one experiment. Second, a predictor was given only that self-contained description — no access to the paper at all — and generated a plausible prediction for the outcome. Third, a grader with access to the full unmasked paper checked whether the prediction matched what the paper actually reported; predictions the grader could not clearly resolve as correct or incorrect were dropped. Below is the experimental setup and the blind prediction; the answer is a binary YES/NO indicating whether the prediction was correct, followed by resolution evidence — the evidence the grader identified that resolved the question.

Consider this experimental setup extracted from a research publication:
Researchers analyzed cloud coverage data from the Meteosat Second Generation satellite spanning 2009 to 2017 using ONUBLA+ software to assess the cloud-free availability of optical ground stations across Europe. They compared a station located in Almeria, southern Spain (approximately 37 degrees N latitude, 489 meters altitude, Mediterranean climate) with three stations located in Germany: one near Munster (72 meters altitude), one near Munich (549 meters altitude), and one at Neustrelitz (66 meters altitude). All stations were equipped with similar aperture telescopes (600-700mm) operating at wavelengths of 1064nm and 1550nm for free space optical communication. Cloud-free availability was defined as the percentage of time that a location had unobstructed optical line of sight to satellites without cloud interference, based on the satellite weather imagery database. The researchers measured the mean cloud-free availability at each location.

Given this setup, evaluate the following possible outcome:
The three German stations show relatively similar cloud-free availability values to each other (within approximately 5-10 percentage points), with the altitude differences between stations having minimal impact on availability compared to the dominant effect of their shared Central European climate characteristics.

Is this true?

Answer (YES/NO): YES